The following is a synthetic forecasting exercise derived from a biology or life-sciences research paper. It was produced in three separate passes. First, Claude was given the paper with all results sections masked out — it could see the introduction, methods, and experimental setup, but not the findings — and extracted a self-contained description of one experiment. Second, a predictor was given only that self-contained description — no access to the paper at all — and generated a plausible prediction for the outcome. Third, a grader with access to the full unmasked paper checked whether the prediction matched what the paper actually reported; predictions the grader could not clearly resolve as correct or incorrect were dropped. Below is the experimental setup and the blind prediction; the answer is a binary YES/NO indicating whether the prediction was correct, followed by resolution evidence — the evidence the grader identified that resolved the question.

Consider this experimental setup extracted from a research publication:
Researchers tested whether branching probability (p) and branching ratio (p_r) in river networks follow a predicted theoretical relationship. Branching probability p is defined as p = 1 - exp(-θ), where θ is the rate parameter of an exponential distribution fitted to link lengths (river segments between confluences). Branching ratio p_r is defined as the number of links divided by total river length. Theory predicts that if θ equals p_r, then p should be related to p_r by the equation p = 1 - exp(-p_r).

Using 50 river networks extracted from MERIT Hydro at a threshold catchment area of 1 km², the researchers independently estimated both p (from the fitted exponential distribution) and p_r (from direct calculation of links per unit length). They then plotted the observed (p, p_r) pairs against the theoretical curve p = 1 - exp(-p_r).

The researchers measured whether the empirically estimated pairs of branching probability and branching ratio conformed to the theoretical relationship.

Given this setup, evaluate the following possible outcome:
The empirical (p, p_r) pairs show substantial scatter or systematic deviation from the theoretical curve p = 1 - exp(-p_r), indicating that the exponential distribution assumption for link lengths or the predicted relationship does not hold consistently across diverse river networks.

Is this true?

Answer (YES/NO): NO